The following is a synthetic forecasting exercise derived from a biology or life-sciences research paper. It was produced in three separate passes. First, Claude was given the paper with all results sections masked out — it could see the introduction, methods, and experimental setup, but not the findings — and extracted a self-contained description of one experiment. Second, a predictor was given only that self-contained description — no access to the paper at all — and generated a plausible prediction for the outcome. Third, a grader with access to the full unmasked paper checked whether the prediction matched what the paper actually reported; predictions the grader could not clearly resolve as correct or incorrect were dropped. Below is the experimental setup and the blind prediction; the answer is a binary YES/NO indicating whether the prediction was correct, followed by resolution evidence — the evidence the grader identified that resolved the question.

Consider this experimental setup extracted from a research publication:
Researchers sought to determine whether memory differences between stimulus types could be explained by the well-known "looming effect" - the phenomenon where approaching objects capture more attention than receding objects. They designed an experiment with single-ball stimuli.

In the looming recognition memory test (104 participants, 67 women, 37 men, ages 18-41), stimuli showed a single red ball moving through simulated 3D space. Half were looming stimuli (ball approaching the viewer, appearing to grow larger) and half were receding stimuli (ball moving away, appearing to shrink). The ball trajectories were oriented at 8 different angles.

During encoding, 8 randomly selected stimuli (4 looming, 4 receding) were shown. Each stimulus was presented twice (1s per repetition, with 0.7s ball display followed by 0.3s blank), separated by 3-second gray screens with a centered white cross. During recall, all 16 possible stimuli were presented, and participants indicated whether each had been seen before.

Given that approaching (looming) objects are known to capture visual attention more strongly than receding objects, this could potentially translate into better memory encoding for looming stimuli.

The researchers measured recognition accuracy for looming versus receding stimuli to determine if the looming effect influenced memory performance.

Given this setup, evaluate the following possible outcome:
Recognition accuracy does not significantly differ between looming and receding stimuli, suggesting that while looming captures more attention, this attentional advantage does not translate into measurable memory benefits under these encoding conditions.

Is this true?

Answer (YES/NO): YES